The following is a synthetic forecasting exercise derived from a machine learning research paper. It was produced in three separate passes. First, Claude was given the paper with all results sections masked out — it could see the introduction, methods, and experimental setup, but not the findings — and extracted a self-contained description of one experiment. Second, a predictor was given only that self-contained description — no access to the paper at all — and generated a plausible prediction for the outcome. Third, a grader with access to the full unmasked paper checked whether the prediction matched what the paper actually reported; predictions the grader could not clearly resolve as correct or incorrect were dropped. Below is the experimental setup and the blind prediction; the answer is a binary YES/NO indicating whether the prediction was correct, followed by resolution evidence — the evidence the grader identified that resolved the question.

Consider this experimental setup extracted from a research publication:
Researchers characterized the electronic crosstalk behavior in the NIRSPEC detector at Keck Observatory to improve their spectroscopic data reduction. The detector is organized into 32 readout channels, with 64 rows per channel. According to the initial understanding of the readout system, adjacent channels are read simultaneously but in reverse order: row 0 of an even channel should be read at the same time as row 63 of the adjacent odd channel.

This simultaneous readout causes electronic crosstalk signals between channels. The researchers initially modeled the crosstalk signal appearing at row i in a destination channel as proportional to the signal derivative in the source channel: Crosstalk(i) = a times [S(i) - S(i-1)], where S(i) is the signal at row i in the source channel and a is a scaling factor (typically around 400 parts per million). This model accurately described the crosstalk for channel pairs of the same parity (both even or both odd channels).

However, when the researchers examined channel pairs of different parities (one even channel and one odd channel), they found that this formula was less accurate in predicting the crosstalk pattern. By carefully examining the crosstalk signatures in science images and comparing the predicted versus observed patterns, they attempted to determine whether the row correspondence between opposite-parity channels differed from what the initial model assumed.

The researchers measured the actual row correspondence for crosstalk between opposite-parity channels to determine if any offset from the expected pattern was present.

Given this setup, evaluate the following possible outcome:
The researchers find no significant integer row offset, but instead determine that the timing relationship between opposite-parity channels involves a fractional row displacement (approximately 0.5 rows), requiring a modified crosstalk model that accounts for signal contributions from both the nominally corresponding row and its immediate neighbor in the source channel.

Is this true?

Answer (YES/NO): NO